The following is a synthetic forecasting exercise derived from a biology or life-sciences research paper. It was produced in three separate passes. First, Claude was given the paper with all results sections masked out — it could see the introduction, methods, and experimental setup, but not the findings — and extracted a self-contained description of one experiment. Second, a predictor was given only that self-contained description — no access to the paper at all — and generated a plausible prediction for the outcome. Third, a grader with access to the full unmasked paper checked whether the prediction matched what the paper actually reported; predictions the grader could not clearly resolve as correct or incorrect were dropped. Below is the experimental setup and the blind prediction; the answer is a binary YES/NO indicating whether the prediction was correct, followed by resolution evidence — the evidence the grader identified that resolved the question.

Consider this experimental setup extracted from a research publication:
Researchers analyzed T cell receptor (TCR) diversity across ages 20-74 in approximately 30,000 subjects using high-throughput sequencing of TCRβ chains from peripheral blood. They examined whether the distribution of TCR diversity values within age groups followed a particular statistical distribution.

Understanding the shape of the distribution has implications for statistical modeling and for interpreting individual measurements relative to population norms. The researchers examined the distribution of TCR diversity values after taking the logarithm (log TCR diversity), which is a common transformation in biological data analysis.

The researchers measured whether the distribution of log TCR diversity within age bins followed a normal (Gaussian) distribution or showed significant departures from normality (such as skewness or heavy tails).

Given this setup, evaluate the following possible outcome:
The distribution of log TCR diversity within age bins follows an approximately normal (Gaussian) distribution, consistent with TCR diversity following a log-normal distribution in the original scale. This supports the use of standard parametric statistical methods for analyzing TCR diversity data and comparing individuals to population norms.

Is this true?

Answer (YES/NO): YES